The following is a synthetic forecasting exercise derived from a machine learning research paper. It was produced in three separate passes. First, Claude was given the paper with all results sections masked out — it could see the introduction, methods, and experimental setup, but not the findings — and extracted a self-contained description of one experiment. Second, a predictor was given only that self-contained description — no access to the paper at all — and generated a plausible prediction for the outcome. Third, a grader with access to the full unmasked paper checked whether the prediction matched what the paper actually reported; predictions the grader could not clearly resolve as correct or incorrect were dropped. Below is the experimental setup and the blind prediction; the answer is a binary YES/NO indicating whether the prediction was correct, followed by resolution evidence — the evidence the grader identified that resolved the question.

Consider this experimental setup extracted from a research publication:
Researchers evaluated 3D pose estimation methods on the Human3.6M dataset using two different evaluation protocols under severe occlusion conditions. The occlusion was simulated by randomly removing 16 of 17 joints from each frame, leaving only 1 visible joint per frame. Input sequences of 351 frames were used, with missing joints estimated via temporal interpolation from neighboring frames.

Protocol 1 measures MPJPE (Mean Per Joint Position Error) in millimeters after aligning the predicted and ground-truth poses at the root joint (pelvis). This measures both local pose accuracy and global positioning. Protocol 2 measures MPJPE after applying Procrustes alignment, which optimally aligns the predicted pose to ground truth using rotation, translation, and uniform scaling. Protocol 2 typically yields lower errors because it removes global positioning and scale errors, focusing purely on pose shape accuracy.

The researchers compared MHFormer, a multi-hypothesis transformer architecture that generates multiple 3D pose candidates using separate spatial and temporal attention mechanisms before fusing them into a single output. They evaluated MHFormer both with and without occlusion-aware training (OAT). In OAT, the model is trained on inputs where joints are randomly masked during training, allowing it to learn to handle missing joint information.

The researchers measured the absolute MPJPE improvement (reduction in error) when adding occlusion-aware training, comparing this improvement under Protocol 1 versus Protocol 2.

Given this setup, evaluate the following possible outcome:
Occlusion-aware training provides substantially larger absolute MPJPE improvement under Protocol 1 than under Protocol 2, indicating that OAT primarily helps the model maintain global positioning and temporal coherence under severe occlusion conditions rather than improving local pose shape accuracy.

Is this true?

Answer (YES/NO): YES